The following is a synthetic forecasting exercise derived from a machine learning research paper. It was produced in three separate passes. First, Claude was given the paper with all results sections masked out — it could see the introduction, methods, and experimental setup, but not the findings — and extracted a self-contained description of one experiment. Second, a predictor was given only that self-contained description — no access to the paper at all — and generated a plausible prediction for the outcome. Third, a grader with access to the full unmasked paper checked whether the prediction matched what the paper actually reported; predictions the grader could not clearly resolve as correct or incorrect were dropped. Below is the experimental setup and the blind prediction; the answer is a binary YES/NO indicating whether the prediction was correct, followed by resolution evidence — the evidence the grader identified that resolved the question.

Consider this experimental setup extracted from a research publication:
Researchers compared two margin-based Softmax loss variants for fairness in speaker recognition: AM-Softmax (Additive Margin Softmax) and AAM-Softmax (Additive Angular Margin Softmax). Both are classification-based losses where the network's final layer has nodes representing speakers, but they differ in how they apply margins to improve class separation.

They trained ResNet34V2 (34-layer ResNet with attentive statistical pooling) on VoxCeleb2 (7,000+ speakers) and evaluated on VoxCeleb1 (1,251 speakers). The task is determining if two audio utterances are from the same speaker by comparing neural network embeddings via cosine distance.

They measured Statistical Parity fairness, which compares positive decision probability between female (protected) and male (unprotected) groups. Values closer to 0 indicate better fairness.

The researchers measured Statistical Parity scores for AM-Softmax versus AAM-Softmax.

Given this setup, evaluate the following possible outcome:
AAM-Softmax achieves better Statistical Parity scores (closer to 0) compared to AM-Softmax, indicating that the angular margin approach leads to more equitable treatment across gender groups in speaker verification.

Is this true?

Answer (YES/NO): YES